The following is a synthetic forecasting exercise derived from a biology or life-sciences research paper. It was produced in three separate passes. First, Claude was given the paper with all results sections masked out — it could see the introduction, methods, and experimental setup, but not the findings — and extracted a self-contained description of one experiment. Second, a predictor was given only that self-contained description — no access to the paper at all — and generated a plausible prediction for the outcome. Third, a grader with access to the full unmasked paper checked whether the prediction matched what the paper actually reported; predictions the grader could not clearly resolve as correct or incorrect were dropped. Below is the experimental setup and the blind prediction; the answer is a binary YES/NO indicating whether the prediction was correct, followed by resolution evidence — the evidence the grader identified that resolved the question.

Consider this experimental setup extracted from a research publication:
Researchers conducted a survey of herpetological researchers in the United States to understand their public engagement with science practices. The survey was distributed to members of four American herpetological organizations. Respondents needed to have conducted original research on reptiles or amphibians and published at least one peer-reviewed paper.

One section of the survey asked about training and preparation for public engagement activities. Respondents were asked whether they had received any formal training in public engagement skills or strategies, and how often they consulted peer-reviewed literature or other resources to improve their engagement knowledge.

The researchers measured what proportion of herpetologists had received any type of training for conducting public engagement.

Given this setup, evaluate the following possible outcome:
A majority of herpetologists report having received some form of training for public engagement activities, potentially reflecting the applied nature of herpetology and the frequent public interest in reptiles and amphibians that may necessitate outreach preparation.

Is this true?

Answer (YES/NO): NO